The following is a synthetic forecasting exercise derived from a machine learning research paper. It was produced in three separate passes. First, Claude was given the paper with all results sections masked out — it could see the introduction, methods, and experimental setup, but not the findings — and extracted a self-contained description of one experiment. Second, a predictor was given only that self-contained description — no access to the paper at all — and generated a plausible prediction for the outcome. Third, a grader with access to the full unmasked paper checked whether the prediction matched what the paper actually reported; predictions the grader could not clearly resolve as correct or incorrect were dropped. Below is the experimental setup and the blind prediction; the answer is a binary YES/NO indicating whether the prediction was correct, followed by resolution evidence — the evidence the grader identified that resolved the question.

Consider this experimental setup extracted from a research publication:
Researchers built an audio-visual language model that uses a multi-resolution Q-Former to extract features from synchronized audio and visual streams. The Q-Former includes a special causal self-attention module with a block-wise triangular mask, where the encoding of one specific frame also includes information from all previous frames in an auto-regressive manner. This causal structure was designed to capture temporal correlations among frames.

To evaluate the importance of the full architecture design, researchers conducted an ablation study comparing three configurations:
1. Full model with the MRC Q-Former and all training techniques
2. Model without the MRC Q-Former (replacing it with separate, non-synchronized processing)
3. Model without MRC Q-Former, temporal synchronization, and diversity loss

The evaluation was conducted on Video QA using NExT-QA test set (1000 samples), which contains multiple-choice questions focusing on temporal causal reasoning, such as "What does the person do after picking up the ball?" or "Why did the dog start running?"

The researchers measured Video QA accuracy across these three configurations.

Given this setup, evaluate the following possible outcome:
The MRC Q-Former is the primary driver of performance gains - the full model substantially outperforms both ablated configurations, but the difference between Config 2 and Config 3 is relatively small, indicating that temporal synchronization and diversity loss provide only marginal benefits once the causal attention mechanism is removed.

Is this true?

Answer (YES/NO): NO